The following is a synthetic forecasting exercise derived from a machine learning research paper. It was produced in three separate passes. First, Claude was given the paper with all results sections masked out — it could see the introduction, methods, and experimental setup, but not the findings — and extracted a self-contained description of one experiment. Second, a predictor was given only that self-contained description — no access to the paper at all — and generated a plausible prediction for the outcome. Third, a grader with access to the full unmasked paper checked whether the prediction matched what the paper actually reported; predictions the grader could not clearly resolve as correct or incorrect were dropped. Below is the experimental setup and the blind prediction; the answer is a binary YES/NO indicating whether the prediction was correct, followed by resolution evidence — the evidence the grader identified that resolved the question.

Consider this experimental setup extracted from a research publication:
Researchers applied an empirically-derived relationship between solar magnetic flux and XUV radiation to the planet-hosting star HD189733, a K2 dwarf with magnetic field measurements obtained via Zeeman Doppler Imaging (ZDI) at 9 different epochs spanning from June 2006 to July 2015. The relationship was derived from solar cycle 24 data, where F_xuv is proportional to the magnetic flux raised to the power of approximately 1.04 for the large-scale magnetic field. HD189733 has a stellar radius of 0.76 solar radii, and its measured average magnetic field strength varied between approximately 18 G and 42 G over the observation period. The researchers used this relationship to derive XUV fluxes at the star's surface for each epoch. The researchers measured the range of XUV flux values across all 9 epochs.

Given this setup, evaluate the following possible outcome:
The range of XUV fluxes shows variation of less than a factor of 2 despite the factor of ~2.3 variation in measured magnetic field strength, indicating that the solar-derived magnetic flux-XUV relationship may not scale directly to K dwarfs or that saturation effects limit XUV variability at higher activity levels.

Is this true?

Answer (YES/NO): NO